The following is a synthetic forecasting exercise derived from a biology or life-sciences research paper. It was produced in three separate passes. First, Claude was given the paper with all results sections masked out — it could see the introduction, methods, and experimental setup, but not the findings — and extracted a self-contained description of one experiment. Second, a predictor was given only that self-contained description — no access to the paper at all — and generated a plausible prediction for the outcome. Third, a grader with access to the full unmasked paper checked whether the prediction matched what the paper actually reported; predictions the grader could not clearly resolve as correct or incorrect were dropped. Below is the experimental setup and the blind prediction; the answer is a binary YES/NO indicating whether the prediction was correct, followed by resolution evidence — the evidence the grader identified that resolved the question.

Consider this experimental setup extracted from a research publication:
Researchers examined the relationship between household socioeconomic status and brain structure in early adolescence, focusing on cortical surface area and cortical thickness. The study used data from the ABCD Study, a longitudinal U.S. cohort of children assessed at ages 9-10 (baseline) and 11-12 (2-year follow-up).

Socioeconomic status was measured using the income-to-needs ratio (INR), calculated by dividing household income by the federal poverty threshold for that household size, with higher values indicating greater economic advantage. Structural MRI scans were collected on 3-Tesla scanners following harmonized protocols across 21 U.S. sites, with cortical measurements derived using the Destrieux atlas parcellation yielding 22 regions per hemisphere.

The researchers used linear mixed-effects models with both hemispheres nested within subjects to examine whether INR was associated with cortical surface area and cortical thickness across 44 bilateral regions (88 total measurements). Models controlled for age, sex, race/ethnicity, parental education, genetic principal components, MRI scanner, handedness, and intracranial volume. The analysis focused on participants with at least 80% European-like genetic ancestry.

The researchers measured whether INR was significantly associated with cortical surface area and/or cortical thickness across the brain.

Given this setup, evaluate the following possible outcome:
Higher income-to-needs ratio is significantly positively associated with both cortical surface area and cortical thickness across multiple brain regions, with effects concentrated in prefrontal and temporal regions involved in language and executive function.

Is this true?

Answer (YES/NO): NO